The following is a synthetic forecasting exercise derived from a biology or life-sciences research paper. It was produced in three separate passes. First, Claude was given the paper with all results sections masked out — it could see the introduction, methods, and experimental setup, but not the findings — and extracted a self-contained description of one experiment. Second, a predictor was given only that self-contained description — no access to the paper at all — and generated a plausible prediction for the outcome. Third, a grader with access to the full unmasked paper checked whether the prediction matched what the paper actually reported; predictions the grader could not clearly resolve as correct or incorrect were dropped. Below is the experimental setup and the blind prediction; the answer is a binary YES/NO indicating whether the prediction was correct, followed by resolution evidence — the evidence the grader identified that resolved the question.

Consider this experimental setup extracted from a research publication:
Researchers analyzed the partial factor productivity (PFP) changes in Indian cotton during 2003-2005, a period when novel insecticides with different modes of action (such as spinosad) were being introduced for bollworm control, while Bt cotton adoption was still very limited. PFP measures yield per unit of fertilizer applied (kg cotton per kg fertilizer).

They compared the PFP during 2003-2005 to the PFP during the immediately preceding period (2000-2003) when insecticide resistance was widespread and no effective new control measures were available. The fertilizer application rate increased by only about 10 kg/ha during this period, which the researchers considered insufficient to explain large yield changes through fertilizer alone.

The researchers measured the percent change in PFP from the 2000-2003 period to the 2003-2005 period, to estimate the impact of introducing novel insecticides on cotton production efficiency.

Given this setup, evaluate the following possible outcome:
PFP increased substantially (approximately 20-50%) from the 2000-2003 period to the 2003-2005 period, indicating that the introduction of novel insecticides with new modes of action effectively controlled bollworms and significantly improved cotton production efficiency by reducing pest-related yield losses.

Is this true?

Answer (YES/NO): YES